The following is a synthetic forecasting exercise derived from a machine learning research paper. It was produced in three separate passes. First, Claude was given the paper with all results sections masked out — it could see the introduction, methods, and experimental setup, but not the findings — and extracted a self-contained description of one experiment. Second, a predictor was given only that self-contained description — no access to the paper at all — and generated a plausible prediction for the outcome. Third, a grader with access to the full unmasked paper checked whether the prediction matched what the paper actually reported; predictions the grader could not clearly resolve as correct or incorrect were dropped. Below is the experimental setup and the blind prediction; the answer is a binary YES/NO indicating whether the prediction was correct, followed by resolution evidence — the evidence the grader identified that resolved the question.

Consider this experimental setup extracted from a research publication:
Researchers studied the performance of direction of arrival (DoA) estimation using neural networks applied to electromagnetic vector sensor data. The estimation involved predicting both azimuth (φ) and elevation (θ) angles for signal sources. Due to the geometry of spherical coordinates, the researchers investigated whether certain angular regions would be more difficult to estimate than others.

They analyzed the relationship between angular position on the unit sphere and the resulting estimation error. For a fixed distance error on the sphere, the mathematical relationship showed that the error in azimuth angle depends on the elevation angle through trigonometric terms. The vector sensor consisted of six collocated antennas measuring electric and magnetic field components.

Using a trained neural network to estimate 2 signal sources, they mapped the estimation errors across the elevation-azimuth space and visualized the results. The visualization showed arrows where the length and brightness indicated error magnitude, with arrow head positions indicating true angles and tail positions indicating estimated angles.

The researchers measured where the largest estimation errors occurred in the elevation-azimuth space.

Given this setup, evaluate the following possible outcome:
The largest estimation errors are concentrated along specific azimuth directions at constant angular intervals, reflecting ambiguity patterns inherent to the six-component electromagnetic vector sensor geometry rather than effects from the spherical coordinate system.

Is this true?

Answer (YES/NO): NO